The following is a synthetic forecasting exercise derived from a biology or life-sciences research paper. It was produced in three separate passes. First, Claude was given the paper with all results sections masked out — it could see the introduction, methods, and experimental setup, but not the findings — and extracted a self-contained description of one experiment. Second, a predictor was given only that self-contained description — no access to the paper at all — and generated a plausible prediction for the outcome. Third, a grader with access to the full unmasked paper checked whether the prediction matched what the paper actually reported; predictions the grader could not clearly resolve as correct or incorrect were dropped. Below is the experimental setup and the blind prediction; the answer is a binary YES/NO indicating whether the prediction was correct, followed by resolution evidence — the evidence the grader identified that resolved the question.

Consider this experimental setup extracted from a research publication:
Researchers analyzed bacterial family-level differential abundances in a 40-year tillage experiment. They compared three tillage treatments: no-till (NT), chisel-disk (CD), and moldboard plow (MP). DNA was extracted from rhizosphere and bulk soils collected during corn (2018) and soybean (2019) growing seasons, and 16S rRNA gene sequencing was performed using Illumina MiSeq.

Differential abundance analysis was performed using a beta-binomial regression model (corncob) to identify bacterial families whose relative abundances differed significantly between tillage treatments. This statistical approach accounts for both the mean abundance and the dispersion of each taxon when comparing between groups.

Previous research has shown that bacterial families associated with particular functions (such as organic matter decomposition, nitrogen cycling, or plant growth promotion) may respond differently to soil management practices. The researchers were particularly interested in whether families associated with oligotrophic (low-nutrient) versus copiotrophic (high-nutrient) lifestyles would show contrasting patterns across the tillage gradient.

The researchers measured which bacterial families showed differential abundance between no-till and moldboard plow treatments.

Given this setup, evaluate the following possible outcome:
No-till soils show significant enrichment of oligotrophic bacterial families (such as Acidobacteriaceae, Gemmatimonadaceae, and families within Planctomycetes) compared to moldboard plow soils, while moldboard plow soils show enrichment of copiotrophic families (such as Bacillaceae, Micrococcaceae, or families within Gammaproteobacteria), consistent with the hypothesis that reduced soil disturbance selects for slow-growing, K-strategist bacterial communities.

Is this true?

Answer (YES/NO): NO